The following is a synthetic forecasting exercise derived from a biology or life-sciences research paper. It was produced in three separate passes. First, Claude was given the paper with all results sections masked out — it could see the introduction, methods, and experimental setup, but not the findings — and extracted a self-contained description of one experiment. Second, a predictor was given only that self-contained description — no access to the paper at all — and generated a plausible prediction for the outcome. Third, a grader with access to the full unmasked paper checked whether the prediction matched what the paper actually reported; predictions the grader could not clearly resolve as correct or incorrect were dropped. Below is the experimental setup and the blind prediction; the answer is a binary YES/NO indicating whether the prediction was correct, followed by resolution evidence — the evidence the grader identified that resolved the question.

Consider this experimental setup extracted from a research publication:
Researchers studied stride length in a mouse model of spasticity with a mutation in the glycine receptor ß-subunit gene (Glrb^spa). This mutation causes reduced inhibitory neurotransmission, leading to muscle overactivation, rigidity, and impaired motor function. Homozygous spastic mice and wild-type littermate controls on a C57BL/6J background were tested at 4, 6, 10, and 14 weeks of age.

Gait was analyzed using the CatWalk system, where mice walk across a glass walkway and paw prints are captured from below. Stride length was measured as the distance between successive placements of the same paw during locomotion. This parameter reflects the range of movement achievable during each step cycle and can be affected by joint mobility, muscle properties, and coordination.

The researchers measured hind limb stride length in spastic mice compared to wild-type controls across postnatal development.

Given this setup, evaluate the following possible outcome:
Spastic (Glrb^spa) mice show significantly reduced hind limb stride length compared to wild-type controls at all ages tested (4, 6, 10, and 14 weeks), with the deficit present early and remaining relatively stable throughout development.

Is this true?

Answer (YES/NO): YES